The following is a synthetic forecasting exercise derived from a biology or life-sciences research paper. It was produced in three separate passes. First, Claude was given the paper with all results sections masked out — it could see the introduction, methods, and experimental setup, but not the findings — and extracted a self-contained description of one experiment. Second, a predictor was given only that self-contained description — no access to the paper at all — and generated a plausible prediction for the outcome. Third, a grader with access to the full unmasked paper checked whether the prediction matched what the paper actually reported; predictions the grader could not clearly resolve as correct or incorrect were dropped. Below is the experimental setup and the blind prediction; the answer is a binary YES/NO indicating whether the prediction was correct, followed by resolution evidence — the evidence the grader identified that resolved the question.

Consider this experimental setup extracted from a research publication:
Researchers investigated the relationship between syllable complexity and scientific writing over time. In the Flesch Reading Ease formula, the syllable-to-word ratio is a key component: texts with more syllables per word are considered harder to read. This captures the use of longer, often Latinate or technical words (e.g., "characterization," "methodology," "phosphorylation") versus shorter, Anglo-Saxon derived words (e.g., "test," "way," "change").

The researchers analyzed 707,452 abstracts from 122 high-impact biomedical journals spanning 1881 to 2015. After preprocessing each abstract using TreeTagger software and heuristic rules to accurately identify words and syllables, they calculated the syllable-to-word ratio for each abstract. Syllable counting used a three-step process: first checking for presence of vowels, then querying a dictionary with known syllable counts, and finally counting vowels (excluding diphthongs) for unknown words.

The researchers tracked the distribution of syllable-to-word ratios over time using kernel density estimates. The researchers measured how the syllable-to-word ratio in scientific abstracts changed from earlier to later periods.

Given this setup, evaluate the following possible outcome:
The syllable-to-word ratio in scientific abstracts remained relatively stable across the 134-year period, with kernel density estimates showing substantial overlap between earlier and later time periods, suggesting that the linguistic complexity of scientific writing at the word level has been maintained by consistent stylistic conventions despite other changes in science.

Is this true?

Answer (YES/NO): NO